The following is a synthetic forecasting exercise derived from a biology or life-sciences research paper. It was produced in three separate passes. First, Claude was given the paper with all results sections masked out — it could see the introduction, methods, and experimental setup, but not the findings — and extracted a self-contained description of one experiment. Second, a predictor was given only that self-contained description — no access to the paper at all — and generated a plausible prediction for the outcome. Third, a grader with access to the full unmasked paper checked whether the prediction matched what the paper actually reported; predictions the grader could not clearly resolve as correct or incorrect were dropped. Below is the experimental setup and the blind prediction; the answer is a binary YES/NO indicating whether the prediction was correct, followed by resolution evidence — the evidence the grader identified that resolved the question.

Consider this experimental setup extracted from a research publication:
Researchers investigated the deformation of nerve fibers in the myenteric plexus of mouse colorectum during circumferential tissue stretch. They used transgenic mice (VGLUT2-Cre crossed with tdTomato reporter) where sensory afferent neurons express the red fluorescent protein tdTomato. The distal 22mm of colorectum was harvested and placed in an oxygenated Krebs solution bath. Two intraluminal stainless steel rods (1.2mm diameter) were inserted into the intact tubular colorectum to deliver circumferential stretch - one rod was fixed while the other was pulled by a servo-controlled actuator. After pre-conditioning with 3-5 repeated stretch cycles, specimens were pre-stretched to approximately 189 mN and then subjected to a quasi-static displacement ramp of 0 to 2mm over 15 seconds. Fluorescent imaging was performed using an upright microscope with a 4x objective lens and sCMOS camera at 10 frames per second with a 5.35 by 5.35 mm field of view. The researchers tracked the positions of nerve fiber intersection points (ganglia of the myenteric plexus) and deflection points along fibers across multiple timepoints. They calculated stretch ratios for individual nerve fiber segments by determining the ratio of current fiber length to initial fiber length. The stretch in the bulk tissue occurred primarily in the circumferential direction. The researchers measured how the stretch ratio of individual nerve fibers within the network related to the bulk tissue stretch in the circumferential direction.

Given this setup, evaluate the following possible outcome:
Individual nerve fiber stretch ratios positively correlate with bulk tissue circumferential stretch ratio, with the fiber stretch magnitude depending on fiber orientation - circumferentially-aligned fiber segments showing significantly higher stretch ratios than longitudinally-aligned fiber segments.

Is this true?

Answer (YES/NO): YES